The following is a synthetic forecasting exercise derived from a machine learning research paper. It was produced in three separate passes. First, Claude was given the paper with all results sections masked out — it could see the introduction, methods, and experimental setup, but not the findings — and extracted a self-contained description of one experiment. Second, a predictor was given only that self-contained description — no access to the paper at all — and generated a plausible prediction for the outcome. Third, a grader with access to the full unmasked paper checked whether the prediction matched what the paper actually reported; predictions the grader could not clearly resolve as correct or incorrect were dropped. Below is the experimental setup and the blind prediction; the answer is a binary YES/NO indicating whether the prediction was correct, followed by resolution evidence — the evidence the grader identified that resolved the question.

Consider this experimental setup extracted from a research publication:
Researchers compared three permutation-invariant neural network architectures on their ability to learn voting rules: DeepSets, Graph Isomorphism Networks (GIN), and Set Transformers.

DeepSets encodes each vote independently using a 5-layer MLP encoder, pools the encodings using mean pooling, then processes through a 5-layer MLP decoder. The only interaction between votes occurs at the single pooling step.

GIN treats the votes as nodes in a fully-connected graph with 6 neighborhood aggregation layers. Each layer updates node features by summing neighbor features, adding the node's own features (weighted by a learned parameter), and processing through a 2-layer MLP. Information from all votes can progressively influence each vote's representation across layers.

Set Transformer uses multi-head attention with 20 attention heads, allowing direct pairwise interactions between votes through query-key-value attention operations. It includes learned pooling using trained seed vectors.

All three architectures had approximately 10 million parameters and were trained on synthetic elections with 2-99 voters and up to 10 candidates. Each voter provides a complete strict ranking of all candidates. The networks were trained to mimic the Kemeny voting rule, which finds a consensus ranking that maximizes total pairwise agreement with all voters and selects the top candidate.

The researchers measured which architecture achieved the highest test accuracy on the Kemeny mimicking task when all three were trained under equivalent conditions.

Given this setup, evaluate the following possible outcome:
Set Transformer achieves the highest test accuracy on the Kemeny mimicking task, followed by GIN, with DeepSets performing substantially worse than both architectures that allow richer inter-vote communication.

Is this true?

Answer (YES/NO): NO